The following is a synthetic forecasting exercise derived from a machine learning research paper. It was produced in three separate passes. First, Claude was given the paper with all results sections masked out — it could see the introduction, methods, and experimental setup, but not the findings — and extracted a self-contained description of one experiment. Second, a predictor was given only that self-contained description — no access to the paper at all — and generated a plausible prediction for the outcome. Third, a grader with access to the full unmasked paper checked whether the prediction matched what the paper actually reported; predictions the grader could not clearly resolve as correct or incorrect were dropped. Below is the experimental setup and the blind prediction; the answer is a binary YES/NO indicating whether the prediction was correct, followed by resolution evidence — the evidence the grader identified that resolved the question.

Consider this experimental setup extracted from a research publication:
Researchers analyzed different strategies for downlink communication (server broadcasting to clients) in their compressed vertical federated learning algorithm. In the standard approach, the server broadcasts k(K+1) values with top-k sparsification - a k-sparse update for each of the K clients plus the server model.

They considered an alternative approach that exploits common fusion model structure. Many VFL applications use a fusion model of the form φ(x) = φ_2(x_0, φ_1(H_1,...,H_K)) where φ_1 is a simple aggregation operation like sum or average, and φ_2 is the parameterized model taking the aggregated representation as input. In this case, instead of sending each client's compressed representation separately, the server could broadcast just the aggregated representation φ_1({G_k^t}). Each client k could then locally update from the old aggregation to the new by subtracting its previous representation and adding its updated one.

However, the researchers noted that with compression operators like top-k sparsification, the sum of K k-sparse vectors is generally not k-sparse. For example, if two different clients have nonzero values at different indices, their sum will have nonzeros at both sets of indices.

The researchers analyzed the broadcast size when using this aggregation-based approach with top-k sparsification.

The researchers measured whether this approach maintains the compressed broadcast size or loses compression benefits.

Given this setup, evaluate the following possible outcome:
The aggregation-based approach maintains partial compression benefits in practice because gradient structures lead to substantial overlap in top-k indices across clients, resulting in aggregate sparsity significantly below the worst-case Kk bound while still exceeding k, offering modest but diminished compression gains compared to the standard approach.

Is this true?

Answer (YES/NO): NO